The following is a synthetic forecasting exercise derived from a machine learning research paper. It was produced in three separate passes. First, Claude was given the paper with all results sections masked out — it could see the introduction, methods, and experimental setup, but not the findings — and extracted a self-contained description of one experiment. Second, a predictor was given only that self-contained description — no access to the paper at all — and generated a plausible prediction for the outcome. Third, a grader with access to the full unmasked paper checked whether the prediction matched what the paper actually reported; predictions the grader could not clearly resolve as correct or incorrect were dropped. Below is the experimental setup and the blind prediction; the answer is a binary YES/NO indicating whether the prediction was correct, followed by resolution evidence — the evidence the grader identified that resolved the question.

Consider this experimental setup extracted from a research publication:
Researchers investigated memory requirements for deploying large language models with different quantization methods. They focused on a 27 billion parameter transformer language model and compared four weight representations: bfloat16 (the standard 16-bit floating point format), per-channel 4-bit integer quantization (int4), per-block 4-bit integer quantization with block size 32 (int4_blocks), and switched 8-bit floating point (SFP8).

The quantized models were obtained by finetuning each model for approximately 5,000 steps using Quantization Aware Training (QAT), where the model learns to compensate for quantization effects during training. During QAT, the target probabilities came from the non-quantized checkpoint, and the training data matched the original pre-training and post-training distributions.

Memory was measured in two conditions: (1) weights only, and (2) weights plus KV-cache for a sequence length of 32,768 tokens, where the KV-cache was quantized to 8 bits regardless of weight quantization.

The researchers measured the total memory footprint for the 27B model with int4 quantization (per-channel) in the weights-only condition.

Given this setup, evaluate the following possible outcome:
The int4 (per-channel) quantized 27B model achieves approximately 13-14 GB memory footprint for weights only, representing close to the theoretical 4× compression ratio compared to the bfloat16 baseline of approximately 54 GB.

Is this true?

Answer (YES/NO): NO